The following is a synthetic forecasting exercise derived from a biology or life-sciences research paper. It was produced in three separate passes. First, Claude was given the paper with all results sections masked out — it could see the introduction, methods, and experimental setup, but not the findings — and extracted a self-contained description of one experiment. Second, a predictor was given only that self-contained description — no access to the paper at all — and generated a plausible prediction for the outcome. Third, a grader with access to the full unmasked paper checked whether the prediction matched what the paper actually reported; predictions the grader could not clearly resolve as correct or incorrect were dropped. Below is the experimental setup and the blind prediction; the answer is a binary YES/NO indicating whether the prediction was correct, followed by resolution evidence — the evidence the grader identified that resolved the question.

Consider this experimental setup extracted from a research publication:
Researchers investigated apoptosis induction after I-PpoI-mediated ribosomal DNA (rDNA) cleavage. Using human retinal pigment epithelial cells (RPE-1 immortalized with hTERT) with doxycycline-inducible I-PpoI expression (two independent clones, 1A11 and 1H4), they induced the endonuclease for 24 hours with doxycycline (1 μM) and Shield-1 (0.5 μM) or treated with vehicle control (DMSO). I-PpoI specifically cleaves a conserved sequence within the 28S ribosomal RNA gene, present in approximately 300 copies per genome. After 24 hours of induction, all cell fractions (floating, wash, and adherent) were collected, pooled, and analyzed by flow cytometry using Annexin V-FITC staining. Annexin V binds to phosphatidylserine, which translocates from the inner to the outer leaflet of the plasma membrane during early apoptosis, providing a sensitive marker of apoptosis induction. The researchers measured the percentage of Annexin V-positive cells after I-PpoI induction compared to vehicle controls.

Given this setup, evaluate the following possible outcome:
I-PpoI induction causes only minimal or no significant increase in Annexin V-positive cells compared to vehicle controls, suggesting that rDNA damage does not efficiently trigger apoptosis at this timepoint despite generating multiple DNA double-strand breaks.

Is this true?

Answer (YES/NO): YES